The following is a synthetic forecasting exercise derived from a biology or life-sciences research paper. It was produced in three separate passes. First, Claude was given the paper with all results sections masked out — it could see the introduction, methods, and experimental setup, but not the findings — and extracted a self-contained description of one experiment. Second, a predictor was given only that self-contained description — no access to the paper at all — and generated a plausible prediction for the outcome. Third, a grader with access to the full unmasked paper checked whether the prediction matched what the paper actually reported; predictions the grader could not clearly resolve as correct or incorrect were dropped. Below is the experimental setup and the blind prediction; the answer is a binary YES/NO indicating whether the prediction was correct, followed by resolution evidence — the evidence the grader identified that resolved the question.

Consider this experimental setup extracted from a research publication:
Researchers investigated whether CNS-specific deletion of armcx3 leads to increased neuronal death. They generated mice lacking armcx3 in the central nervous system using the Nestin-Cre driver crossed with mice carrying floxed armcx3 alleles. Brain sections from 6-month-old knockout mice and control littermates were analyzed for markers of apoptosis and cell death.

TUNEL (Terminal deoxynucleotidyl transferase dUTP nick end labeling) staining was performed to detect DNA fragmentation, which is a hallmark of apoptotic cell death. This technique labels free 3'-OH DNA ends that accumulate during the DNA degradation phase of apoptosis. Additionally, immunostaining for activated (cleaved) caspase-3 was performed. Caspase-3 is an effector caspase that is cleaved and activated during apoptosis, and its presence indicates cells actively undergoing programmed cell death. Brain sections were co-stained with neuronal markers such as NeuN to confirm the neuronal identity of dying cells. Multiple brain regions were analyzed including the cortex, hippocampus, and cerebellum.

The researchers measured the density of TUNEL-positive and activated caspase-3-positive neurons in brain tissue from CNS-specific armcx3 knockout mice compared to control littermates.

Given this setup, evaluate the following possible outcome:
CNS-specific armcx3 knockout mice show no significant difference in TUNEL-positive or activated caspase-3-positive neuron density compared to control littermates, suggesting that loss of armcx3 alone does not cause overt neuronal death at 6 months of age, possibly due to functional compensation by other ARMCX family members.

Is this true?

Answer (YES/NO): NO